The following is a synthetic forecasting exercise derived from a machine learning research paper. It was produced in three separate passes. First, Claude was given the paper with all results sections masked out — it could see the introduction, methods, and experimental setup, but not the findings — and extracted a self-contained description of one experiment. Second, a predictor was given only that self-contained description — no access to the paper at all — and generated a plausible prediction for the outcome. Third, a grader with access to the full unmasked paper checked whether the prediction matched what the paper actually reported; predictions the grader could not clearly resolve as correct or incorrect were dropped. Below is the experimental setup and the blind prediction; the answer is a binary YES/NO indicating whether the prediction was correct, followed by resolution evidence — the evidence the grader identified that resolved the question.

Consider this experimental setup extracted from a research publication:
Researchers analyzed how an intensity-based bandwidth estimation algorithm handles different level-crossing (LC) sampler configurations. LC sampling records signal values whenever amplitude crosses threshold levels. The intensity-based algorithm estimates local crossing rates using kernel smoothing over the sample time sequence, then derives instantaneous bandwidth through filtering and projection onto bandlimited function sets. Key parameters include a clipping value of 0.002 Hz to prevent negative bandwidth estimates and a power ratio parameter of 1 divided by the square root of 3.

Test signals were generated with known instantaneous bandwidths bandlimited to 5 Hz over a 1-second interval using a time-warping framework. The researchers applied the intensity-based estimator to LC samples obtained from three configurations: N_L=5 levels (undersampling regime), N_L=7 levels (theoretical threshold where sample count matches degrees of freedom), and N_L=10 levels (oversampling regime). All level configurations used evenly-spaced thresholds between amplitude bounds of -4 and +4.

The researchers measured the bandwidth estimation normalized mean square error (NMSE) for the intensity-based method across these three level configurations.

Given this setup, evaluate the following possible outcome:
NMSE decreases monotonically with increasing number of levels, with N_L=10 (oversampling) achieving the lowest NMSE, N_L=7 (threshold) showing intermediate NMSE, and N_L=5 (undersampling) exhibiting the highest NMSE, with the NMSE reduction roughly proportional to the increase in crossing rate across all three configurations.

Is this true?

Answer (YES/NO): NO